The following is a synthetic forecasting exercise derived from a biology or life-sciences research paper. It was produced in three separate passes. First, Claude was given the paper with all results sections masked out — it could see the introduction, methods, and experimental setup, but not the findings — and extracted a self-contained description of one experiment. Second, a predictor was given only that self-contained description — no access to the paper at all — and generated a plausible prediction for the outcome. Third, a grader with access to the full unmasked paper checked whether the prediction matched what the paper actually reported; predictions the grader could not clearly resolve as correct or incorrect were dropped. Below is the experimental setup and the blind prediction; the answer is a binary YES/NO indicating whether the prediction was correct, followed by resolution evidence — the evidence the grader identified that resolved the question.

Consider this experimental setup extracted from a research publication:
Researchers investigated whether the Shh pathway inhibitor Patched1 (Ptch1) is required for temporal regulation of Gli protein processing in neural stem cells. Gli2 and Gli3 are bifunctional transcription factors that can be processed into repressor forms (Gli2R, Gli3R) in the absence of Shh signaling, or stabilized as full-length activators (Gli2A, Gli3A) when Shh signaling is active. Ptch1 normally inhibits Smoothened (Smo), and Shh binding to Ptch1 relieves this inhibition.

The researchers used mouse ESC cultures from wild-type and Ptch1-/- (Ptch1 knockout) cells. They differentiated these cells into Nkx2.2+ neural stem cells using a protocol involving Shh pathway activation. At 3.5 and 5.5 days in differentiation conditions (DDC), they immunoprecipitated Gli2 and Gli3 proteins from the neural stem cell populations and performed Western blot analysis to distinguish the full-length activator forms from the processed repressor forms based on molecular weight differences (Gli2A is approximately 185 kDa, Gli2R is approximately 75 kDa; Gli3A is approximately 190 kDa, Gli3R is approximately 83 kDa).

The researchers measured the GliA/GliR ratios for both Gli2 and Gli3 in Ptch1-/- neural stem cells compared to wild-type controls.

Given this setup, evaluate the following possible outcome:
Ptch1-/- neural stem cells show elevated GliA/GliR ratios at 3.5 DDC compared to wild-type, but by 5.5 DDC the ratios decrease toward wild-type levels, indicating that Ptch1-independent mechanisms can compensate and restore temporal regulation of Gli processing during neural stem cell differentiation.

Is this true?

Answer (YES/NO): NO